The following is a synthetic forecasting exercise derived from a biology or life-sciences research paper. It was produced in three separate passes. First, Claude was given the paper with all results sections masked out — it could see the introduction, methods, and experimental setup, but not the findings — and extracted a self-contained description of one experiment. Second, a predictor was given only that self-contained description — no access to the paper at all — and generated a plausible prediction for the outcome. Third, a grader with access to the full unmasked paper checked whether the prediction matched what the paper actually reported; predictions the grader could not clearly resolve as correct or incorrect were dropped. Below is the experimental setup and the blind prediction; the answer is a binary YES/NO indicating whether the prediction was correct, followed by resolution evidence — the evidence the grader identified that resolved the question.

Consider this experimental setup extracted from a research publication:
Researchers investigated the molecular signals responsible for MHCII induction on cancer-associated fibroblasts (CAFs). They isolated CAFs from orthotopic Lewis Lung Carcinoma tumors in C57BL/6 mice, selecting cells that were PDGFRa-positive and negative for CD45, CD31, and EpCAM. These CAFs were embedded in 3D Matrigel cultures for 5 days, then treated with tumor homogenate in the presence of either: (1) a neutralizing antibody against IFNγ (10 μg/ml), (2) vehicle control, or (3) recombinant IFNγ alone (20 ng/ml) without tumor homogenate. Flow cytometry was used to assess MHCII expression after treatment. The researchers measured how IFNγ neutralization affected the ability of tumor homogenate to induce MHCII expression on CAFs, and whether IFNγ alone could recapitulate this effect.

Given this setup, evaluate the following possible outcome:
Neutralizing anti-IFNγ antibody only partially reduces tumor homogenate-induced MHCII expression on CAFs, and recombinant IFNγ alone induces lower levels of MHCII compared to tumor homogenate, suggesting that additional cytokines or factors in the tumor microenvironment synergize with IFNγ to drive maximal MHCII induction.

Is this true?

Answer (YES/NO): YES